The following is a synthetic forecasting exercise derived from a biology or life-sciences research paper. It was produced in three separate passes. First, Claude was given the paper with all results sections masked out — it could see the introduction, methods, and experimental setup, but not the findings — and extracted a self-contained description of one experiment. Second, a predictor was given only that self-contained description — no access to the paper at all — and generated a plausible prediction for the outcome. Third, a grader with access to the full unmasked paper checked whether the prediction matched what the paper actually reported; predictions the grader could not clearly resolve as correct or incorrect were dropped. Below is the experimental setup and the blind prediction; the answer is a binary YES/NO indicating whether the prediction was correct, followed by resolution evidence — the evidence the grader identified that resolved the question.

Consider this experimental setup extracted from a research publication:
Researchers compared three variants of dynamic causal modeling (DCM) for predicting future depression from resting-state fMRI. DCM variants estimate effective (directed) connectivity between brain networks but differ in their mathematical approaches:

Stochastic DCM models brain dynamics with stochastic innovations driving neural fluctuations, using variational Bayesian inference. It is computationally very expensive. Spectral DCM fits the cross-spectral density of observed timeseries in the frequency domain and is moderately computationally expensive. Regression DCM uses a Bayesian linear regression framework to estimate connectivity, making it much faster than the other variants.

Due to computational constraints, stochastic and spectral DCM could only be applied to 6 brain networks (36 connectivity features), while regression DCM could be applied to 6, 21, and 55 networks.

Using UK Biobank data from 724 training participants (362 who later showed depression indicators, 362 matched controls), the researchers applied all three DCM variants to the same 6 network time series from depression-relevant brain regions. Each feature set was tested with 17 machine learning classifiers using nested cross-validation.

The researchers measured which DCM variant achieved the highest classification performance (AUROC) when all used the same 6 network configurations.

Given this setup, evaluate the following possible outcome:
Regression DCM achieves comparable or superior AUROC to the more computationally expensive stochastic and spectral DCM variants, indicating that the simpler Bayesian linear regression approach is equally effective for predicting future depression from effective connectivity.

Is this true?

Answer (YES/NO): YES